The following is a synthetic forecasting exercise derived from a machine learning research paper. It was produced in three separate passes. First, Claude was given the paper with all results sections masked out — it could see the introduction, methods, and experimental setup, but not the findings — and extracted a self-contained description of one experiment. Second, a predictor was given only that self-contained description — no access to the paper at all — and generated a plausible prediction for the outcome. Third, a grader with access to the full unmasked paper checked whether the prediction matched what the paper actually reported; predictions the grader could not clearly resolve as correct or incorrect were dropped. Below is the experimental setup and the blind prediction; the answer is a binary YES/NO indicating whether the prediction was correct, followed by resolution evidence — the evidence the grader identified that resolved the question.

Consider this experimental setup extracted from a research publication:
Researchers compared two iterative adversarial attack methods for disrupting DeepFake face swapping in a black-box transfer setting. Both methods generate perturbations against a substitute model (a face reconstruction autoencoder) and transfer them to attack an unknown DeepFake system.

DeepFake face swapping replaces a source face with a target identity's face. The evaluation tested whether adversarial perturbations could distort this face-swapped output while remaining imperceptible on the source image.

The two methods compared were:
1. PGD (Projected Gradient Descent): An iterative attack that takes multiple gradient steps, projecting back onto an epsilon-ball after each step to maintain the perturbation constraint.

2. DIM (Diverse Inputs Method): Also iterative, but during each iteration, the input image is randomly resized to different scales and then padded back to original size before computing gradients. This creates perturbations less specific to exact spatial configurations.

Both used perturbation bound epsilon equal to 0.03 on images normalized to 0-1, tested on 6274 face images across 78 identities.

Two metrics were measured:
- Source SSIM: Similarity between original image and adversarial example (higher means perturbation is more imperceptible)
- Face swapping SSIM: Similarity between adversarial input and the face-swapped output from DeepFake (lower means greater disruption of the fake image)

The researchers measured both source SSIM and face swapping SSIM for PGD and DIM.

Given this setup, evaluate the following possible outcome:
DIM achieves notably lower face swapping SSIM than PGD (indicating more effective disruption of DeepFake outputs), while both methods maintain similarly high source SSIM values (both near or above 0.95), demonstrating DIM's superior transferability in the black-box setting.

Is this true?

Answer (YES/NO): YES